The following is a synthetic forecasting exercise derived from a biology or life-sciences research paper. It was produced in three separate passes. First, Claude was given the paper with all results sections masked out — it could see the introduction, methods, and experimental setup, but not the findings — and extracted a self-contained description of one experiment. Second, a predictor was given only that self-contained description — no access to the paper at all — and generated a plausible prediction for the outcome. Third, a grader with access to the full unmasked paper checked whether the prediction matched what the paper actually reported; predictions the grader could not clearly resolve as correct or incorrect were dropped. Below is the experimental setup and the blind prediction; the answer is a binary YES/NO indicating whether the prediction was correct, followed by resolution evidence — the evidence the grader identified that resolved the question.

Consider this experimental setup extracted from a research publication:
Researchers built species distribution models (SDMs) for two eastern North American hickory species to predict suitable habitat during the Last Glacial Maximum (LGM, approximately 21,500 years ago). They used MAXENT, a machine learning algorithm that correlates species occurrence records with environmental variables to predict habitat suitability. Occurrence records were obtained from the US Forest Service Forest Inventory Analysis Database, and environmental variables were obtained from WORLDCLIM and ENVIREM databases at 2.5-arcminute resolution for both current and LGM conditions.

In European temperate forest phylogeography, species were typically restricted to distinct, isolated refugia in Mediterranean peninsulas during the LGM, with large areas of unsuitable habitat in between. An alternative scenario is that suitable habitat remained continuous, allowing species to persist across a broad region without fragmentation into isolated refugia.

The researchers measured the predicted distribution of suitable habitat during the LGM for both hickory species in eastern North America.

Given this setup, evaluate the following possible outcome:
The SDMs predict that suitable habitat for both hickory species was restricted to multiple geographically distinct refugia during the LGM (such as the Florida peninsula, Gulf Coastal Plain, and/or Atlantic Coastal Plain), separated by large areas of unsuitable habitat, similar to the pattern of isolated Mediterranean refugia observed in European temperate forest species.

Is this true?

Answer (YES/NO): NO